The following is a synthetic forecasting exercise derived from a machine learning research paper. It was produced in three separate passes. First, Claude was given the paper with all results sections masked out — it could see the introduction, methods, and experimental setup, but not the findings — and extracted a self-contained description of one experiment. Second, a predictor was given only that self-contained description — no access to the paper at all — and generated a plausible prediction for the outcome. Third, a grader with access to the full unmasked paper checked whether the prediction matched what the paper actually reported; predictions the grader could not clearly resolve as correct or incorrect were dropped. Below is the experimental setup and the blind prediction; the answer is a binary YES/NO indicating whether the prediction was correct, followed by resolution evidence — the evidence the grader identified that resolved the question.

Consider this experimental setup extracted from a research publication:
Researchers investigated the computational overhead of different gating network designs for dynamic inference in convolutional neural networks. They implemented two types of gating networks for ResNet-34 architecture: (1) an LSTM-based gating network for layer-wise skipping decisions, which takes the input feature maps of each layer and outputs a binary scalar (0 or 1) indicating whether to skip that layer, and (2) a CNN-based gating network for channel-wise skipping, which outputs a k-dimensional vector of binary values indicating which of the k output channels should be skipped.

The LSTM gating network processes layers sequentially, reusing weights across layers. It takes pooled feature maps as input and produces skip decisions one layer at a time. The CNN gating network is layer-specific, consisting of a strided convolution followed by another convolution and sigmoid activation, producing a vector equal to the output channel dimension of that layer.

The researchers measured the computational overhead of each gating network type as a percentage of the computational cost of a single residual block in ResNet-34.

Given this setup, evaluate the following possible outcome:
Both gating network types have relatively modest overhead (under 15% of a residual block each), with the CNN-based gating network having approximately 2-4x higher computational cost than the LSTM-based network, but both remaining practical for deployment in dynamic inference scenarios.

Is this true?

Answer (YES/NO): NO